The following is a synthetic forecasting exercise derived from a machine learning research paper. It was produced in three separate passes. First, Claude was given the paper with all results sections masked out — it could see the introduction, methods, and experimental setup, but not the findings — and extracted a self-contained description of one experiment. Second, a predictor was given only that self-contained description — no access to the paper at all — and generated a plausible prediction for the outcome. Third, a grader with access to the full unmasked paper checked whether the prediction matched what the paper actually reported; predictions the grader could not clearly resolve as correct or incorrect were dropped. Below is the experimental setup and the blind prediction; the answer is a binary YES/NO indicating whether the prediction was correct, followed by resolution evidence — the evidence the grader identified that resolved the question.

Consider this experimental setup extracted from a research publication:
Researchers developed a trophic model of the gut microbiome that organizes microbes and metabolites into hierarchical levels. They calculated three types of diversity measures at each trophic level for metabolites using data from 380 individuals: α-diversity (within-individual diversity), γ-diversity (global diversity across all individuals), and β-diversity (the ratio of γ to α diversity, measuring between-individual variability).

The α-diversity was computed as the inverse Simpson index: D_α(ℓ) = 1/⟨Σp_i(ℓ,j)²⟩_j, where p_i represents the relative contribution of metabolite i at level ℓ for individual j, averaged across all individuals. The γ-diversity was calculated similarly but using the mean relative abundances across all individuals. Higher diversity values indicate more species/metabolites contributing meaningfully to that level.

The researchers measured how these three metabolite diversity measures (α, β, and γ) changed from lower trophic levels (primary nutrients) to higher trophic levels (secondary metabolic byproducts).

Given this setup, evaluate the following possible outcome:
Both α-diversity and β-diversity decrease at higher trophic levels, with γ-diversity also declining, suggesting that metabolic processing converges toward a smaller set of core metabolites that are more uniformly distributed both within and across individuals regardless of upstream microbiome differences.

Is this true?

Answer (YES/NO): NO